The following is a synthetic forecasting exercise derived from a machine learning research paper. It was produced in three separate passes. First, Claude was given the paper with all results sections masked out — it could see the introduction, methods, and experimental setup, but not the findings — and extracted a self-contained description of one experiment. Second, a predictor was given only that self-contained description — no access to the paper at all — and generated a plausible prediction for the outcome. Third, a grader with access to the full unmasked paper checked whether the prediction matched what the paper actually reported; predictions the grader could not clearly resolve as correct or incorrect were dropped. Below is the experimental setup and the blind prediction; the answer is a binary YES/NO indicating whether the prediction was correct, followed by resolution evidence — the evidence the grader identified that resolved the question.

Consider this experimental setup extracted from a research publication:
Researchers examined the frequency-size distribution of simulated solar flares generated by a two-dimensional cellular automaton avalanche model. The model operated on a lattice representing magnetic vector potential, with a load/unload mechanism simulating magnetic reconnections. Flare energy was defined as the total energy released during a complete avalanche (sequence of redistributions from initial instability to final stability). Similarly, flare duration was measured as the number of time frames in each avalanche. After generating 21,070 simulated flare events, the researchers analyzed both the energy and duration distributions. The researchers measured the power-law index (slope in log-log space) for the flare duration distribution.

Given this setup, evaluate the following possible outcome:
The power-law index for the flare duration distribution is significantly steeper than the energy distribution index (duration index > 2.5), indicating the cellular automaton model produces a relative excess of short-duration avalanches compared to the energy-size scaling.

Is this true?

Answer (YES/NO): NO